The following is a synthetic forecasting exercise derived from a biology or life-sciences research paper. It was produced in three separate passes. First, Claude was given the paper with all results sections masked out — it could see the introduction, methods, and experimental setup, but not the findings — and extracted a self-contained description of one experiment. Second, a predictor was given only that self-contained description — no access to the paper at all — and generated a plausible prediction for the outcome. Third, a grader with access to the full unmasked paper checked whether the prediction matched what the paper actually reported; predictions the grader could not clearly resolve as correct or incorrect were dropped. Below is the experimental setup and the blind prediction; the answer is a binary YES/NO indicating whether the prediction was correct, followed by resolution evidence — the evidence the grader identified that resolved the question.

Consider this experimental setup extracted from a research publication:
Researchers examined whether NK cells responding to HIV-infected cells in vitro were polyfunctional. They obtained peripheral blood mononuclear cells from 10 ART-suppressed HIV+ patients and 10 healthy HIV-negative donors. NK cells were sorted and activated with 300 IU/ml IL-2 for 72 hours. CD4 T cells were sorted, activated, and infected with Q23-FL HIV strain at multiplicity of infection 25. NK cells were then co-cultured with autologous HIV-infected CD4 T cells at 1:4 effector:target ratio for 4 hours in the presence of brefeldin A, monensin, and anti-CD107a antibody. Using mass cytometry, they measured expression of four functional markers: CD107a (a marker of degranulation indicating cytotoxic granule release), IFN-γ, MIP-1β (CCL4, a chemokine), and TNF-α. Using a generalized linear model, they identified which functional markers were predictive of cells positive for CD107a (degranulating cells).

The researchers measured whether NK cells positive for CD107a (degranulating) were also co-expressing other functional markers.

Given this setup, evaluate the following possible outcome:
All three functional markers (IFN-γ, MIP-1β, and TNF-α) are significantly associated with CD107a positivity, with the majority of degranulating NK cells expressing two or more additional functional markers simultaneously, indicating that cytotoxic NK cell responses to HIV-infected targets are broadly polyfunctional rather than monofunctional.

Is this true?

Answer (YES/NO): YES